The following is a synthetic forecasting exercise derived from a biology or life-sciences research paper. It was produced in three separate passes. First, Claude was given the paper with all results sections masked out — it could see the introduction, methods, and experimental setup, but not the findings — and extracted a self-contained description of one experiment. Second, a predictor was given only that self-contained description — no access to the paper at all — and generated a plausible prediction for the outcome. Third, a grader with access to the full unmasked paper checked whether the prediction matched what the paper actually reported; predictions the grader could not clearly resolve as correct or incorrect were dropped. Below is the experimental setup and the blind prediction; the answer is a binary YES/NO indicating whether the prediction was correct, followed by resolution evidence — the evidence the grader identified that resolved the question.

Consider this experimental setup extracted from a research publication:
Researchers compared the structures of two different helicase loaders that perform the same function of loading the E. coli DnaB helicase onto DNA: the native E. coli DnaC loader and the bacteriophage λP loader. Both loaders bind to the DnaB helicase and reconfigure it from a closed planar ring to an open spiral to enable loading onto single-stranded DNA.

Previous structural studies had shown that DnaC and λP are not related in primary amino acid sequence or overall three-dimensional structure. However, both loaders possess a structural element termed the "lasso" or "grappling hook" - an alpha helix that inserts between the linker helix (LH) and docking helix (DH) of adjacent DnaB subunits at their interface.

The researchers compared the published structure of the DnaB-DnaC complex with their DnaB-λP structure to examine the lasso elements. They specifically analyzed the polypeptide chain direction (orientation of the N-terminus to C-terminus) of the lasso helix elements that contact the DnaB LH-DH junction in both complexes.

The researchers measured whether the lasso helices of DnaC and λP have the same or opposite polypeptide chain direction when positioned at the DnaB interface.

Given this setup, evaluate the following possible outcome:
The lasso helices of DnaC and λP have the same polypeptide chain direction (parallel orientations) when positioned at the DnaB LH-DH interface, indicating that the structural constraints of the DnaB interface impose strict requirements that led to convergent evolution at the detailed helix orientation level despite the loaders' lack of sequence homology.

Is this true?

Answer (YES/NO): NO